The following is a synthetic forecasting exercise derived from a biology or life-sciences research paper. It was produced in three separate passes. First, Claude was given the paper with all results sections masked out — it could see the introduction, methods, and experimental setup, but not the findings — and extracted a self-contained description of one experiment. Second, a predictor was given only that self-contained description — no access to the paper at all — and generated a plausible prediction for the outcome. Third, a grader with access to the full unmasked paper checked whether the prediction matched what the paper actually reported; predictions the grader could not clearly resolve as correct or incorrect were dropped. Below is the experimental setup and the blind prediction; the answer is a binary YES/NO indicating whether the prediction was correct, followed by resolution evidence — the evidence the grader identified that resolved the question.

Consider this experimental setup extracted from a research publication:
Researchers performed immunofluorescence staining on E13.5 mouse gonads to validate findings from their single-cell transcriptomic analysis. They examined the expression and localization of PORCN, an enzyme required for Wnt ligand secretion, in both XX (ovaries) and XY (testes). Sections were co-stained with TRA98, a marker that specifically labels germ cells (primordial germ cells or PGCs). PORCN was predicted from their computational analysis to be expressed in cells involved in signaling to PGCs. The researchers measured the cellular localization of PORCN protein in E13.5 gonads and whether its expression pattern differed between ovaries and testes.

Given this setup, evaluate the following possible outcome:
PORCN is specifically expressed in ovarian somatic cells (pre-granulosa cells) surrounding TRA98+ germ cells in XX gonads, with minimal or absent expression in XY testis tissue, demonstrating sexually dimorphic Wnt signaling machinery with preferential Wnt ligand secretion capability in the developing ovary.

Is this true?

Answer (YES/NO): NO